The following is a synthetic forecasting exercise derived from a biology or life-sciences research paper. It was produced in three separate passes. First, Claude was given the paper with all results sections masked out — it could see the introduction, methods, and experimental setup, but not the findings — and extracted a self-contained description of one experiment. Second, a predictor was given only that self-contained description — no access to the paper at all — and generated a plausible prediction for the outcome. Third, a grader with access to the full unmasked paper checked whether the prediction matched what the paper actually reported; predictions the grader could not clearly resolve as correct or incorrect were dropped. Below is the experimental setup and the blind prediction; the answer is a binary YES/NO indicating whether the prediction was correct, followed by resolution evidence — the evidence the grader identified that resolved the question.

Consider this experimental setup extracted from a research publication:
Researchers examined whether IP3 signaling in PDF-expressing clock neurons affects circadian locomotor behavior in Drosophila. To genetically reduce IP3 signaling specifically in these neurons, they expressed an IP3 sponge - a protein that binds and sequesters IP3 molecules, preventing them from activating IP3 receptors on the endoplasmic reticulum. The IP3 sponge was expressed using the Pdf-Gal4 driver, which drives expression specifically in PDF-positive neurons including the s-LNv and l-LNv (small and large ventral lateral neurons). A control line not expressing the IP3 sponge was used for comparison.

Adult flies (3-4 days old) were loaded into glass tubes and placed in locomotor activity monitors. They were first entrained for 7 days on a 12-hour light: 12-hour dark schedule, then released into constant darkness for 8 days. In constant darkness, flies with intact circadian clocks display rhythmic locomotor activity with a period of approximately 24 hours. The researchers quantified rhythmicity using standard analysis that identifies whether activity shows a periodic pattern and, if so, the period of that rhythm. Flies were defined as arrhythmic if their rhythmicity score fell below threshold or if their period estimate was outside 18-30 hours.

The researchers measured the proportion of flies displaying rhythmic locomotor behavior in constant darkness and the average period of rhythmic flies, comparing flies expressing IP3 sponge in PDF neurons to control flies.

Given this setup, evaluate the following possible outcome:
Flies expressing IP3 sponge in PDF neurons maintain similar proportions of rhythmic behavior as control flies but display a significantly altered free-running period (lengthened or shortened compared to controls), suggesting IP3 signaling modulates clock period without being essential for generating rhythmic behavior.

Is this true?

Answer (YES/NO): NO